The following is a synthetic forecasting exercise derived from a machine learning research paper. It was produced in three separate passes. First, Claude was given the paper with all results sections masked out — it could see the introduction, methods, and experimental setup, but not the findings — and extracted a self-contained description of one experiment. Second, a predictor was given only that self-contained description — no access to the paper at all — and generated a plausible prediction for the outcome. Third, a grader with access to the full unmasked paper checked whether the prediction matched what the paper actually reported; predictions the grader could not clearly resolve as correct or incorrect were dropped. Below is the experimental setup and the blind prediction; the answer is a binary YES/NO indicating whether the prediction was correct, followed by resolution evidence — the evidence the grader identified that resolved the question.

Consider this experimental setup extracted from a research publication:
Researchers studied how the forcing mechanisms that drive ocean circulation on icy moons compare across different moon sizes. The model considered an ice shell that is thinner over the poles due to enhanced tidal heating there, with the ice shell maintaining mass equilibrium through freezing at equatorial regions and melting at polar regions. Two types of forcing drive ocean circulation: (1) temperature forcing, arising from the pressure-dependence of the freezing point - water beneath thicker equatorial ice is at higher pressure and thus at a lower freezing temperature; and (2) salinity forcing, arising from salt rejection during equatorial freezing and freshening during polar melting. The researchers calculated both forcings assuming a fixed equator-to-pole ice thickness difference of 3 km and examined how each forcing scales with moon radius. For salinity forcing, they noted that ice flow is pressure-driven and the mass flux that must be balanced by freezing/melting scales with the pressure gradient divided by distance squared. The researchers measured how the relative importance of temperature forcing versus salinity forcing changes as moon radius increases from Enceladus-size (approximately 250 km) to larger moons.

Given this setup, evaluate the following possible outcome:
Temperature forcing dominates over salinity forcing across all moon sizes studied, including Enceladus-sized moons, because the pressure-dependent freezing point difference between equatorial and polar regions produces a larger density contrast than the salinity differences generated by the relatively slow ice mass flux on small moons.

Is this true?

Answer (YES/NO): NO